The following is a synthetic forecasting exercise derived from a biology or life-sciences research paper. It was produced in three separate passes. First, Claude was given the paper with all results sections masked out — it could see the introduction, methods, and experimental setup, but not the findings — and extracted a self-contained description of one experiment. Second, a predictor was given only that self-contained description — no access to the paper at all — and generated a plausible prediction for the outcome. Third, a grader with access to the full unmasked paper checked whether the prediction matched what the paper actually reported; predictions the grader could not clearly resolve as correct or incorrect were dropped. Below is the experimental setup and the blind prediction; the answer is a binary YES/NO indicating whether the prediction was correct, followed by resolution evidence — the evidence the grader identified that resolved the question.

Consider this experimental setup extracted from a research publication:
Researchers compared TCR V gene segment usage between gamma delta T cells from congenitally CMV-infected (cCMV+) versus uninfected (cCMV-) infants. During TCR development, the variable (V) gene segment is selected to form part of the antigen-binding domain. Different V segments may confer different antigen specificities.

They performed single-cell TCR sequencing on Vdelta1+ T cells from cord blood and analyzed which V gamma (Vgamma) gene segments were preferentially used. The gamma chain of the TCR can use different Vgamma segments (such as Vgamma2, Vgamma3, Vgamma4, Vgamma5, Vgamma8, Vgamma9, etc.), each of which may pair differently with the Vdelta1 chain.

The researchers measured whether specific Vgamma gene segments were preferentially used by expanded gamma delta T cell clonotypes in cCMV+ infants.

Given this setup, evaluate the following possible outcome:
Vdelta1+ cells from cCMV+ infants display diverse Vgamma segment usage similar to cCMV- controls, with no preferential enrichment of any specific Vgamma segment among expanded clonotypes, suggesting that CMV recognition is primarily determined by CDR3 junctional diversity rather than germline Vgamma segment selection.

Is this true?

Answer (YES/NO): YES